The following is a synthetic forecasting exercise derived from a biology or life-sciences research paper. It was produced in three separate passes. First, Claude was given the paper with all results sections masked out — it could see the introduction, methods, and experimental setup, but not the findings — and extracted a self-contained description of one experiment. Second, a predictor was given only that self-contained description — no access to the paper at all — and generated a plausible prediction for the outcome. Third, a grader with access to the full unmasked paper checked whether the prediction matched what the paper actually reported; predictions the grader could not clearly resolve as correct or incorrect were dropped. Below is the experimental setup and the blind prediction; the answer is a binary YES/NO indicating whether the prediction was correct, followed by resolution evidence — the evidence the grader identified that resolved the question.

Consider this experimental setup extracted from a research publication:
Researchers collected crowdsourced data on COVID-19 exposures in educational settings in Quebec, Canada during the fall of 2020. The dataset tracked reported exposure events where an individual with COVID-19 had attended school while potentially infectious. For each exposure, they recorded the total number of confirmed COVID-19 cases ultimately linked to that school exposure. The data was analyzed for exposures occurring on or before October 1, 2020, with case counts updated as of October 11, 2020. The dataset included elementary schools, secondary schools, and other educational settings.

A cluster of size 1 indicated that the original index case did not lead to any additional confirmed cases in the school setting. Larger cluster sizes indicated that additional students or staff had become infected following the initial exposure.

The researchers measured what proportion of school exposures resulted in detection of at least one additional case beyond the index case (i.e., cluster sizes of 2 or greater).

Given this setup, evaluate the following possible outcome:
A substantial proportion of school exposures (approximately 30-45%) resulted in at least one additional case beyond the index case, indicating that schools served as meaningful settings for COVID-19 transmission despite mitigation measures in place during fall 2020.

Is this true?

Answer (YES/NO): YES